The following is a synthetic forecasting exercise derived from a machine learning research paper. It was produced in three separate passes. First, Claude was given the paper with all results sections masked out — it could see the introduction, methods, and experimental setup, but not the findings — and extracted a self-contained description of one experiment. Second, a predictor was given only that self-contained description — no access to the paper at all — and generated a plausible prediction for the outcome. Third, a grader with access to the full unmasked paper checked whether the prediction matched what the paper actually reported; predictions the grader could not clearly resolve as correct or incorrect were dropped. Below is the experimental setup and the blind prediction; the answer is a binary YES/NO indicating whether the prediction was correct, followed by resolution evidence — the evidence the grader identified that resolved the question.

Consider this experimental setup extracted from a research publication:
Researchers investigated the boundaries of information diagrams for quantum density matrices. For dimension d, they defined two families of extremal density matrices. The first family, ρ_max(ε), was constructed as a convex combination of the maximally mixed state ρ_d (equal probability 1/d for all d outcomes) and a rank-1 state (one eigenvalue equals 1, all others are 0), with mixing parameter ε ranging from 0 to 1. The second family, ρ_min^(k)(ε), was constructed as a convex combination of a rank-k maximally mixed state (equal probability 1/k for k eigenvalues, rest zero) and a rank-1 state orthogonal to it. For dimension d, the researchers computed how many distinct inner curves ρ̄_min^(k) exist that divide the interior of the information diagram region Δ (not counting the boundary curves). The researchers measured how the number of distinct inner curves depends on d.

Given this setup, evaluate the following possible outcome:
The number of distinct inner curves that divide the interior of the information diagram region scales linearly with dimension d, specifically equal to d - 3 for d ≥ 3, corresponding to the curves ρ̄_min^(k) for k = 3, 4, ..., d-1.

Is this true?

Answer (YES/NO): NO